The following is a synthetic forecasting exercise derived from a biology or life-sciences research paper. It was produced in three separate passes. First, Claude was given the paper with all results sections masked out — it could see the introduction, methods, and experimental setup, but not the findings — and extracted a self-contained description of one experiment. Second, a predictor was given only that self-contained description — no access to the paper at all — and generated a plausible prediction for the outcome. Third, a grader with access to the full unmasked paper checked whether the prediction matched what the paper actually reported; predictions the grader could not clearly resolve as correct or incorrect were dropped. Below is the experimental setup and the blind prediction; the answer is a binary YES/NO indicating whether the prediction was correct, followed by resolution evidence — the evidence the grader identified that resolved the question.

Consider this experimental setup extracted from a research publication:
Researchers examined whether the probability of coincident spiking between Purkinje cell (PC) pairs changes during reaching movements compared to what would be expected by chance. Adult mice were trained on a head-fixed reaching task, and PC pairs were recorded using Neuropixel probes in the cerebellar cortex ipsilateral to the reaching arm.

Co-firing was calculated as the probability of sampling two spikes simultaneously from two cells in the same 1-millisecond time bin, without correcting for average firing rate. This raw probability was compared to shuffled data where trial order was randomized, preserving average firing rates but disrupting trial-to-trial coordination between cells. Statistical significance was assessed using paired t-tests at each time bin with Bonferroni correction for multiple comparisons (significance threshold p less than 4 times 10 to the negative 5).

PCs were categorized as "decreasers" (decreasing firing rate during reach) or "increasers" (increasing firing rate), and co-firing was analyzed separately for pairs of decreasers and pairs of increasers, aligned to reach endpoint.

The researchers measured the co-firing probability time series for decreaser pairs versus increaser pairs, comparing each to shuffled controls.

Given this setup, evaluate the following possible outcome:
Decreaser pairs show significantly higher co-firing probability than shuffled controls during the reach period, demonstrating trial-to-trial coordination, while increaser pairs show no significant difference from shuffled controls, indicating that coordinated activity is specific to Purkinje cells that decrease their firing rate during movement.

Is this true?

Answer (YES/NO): YES